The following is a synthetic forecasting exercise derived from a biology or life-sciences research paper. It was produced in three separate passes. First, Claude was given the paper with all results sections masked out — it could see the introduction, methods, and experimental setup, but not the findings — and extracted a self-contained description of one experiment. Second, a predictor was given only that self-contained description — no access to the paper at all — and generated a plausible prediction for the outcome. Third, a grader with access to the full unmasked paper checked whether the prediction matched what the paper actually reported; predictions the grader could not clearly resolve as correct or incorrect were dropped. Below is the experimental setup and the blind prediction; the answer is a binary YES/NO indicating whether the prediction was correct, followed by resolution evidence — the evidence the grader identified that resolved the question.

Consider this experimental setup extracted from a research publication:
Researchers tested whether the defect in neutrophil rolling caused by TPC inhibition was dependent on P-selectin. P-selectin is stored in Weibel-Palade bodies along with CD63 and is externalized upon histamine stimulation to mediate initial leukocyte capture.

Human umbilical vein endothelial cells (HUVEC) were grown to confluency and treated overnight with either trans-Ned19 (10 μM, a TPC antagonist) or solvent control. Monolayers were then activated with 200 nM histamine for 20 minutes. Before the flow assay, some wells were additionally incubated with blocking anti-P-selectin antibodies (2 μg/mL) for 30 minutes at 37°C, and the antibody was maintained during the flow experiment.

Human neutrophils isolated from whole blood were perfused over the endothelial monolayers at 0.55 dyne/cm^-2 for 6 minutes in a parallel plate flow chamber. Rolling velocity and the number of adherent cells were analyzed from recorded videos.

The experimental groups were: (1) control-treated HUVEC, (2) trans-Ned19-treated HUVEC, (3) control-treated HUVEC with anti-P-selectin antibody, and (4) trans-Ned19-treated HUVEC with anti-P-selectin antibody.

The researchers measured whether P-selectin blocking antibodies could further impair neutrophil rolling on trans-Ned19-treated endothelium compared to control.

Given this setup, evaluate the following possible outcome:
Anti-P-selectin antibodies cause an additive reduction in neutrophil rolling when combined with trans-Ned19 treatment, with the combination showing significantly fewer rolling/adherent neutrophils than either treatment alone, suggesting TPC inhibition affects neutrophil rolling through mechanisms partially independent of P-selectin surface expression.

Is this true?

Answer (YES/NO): NO